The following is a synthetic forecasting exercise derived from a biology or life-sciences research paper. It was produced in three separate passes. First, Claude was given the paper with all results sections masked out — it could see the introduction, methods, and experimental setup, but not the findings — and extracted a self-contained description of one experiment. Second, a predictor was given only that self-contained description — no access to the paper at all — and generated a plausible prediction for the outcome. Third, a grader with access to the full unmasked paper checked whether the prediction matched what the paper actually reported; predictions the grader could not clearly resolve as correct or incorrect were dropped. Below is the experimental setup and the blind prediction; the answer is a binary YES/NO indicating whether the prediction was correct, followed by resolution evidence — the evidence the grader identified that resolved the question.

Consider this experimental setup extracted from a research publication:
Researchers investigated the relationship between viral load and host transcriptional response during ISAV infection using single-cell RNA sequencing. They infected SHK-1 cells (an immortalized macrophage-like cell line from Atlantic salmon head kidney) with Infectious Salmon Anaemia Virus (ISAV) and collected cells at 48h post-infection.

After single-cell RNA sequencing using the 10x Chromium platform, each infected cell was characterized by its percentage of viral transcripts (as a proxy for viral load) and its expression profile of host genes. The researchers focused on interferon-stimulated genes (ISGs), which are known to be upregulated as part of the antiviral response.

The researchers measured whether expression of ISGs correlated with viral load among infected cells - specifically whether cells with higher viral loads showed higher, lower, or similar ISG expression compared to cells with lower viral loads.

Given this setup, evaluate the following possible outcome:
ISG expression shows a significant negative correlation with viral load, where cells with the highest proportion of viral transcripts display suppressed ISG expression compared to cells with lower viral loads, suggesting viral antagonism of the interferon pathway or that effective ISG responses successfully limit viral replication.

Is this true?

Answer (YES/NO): NO